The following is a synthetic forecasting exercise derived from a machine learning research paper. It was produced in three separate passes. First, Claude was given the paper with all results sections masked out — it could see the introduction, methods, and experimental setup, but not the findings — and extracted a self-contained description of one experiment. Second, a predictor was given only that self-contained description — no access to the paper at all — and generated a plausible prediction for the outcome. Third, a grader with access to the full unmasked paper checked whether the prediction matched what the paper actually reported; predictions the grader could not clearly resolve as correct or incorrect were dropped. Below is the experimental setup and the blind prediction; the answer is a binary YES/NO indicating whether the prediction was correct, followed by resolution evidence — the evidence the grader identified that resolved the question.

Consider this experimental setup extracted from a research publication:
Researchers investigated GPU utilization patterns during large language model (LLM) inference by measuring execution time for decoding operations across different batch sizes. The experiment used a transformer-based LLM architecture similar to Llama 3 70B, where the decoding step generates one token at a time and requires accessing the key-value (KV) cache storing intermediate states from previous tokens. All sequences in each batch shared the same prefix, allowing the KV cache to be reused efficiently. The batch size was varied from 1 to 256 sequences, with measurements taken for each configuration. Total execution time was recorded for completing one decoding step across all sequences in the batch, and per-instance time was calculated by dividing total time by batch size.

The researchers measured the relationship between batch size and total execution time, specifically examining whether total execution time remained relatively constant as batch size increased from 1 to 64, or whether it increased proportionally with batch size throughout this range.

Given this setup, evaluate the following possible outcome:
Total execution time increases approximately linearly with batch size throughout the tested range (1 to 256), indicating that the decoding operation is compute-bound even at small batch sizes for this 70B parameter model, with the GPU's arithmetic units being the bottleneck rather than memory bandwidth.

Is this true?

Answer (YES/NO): NO